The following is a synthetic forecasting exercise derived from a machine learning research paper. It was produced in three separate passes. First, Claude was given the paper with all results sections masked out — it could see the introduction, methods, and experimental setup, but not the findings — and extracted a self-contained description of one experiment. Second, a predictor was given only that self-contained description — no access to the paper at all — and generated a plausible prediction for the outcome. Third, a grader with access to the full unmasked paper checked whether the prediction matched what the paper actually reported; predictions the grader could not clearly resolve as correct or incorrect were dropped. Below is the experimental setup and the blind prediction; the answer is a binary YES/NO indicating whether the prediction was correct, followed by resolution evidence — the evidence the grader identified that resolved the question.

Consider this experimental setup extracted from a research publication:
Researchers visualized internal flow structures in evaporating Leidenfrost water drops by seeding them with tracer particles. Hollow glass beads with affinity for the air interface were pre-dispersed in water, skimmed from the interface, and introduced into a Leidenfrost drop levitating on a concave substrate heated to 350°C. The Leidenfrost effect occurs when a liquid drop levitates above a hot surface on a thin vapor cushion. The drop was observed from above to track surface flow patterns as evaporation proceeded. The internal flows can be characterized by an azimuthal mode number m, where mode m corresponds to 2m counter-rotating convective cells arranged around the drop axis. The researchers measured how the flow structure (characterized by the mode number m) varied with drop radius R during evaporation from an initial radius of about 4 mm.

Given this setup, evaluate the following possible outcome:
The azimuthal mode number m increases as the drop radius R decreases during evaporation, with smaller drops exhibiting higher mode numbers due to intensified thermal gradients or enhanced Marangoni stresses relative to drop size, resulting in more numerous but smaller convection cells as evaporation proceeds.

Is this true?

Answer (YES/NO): NO